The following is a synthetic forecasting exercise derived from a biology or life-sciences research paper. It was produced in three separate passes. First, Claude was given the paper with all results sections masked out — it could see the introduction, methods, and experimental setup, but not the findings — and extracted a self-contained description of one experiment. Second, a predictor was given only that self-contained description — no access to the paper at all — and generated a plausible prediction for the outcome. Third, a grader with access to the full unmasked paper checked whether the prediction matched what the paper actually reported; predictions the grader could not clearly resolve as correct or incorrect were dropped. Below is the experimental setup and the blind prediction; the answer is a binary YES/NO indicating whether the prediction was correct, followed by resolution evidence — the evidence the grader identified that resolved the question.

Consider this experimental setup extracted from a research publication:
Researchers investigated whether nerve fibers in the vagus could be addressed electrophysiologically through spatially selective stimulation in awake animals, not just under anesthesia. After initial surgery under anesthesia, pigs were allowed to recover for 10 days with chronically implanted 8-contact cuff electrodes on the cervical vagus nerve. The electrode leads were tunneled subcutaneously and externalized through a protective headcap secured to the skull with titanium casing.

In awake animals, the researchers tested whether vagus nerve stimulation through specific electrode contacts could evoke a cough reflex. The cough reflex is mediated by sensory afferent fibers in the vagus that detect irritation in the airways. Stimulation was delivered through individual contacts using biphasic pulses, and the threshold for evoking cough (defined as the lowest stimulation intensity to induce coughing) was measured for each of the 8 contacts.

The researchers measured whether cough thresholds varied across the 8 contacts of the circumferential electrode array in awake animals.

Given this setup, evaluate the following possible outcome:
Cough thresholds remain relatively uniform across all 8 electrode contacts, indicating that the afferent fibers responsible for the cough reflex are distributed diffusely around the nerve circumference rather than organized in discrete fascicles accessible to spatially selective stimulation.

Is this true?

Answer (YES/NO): NO